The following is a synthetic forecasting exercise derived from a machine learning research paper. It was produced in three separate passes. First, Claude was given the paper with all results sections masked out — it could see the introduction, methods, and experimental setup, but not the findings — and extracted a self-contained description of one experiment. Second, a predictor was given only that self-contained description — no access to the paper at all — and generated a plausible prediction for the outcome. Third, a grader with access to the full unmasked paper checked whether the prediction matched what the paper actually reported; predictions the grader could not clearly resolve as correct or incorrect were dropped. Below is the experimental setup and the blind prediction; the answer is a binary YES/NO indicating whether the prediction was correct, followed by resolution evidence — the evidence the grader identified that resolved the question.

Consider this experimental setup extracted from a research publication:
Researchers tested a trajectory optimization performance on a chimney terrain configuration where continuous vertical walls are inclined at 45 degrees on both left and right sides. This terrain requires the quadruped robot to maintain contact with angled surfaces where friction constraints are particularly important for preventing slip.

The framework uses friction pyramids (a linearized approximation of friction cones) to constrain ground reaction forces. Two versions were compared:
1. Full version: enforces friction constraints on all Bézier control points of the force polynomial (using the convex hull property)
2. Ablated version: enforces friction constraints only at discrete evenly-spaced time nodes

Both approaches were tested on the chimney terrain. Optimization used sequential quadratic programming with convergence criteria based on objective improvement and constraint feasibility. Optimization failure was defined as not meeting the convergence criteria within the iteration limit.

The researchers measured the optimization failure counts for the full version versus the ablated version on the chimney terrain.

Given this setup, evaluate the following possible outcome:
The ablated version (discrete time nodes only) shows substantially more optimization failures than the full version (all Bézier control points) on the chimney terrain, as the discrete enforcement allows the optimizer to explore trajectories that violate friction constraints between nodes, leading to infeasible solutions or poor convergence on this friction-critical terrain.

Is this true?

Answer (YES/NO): NO